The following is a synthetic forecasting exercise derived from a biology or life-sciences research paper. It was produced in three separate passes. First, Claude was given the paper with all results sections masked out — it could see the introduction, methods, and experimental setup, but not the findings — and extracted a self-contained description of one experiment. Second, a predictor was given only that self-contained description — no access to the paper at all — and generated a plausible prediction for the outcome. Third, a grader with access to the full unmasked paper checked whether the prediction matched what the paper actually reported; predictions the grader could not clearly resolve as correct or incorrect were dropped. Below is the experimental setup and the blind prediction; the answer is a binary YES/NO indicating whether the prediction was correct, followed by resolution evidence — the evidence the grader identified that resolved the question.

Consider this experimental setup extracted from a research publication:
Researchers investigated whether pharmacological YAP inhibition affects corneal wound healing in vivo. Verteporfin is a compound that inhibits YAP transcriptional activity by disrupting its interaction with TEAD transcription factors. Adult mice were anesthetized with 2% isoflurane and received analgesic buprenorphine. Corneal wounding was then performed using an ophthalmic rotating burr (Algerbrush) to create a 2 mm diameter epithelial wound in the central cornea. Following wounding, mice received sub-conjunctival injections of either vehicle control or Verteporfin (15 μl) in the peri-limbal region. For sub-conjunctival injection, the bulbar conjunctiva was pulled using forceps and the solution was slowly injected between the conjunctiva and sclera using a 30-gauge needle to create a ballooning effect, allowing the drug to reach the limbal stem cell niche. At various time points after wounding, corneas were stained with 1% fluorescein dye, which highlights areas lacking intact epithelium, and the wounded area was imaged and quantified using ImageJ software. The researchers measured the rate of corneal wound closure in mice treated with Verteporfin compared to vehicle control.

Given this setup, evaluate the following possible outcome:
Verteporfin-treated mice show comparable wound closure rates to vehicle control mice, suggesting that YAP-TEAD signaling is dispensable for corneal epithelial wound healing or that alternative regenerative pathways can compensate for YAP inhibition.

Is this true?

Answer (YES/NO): NO